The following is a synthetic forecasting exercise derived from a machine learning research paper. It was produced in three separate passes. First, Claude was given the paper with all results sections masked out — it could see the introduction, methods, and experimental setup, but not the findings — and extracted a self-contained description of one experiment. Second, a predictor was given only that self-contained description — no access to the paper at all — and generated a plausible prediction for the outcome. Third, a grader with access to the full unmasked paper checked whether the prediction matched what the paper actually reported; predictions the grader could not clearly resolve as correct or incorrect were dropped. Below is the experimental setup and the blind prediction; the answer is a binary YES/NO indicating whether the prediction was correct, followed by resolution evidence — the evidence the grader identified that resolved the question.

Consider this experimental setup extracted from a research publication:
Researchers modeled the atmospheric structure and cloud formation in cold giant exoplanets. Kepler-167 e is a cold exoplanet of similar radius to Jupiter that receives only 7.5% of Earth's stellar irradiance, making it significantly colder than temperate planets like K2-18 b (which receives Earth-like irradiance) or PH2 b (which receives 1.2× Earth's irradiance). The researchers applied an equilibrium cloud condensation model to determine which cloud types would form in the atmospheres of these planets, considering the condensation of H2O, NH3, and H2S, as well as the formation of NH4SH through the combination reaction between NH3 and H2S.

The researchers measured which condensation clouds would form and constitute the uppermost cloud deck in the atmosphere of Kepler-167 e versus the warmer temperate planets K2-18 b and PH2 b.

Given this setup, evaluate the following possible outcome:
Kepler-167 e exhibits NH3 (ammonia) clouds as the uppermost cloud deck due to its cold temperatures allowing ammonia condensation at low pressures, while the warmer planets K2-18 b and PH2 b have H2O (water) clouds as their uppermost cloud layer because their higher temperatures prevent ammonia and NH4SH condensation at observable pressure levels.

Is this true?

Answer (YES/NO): YES